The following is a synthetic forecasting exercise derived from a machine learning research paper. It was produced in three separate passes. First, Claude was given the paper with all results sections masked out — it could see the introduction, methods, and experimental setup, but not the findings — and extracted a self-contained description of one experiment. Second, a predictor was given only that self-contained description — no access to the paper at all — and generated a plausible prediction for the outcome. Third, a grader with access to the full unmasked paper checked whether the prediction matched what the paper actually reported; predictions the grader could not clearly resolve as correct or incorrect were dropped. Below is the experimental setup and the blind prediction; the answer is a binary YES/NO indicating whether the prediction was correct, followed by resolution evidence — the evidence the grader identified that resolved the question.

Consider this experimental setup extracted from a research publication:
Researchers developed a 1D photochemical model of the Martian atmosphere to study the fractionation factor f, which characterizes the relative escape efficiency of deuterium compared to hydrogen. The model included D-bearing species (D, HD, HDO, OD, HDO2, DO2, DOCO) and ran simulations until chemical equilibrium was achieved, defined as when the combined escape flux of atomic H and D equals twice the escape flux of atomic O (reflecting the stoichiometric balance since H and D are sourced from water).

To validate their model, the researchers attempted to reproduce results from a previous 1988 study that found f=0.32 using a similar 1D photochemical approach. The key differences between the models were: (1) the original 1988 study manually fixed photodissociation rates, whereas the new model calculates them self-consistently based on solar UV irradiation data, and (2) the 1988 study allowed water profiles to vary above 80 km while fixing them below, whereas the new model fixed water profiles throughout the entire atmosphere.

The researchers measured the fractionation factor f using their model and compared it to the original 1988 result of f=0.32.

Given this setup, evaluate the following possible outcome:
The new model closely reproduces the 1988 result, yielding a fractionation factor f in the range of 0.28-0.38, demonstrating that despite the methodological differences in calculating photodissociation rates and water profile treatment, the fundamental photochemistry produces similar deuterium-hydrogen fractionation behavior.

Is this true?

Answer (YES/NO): NO